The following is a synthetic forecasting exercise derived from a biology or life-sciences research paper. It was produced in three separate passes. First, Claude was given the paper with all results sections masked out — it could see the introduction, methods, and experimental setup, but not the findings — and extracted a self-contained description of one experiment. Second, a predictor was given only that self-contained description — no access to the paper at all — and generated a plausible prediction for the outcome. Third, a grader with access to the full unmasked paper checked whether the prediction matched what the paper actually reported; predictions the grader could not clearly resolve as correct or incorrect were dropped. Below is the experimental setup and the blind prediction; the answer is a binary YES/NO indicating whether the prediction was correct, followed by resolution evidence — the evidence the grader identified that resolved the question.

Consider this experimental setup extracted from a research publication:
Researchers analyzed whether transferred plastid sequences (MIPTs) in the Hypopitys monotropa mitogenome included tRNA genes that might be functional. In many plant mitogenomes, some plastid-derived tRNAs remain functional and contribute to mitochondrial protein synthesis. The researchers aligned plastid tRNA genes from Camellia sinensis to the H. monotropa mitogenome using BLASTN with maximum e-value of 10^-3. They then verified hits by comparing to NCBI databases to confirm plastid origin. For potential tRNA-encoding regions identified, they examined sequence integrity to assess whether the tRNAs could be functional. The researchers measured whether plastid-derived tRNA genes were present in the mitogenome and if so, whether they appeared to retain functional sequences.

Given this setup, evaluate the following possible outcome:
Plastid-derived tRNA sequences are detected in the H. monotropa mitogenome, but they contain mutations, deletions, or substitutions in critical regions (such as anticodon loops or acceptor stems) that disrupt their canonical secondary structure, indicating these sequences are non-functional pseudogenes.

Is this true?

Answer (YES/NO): NO